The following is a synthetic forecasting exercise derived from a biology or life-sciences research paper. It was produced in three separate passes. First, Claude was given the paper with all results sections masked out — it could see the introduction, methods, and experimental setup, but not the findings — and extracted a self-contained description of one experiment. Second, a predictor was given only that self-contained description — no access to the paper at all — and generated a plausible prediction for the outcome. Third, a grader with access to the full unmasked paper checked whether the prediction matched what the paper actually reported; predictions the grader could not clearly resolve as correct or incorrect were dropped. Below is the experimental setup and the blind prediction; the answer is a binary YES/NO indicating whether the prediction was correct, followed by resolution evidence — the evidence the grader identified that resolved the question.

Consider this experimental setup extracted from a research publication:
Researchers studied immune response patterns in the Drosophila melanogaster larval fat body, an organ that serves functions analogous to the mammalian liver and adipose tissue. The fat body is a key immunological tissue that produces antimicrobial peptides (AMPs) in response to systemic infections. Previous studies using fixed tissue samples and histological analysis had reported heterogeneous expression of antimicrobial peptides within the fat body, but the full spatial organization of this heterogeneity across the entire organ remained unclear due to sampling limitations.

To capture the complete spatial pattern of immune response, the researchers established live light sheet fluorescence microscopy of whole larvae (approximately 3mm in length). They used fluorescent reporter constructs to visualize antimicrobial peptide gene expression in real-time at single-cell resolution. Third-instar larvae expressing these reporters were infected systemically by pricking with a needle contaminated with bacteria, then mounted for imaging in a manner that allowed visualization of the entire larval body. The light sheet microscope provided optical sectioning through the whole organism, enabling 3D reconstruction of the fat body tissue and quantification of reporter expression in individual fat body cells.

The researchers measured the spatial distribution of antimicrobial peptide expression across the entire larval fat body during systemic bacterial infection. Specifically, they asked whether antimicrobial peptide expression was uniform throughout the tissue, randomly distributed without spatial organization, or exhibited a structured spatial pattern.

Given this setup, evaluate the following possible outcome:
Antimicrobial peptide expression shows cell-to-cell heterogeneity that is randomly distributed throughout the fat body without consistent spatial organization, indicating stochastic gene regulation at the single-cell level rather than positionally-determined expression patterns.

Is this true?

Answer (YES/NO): NO